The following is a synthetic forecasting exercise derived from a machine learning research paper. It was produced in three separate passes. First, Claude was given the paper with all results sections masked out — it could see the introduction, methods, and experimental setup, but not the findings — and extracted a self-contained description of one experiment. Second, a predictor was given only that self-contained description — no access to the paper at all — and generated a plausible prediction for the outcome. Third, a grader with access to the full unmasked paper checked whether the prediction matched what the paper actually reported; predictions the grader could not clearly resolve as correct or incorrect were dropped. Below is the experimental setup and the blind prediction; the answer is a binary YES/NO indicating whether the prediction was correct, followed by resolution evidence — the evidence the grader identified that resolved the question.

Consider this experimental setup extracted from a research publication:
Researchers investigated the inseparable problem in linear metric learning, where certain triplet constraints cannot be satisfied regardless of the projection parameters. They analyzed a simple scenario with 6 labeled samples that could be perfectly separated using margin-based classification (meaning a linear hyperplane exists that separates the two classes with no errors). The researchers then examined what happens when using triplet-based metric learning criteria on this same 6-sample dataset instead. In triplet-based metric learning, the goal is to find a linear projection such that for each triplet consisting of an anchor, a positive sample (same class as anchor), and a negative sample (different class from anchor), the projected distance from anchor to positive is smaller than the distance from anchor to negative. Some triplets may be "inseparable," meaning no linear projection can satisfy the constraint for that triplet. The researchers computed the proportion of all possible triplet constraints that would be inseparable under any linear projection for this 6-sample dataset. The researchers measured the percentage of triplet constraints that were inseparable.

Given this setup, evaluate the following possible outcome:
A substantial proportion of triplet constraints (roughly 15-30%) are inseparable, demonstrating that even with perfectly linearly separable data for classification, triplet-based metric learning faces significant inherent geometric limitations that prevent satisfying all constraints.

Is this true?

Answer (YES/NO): NO